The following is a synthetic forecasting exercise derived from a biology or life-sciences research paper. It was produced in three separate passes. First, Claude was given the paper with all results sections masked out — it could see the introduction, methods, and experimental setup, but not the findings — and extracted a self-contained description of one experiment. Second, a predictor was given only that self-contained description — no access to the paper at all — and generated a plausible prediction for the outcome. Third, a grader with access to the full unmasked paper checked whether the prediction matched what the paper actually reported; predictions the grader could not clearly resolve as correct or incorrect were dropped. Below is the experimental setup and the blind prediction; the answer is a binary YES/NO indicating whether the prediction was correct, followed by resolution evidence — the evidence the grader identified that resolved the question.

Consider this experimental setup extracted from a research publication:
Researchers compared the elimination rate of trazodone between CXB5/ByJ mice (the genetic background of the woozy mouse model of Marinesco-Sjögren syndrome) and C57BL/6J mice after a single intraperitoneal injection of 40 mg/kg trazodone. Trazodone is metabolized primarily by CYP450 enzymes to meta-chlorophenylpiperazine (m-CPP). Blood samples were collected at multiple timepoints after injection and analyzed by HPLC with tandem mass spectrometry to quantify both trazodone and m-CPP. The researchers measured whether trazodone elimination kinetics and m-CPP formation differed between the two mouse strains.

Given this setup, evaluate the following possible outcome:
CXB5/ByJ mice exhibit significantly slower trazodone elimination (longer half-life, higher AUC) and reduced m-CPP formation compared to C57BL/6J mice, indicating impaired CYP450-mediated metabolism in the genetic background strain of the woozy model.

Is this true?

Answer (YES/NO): NO